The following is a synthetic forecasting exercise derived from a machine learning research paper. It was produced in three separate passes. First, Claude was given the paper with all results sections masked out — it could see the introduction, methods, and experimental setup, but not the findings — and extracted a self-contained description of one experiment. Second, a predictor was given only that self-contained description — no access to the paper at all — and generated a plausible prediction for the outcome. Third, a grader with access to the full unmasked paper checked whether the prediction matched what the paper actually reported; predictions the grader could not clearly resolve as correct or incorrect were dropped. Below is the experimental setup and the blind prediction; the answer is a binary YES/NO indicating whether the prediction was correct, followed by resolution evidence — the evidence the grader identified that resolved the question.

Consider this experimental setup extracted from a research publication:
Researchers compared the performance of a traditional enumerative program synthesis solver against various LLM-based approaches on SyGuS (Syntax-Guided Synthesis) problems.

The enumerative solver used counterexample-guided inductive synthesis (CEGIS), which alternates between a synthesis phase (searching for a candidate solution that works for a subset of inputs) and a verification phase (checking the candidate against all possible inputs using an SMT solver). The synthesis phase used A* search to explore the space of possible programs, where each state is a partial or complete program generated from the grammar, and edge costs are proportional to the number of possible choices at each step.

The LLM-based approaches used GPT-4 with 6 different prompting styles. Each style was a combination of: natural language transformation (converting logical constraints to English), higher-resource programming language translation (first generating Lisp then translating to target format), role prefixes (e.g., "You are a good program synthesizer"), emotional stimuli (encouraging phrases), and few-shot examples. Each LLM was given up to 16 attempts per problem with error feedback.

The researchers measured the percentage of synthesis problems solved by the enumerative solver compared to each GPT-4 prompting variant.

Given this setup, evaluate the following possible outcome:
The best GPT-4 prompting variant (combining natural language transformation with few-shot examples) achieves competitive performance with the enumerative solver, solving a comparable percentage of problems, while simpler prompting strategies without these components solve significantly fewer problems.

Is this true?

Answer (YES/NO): NO